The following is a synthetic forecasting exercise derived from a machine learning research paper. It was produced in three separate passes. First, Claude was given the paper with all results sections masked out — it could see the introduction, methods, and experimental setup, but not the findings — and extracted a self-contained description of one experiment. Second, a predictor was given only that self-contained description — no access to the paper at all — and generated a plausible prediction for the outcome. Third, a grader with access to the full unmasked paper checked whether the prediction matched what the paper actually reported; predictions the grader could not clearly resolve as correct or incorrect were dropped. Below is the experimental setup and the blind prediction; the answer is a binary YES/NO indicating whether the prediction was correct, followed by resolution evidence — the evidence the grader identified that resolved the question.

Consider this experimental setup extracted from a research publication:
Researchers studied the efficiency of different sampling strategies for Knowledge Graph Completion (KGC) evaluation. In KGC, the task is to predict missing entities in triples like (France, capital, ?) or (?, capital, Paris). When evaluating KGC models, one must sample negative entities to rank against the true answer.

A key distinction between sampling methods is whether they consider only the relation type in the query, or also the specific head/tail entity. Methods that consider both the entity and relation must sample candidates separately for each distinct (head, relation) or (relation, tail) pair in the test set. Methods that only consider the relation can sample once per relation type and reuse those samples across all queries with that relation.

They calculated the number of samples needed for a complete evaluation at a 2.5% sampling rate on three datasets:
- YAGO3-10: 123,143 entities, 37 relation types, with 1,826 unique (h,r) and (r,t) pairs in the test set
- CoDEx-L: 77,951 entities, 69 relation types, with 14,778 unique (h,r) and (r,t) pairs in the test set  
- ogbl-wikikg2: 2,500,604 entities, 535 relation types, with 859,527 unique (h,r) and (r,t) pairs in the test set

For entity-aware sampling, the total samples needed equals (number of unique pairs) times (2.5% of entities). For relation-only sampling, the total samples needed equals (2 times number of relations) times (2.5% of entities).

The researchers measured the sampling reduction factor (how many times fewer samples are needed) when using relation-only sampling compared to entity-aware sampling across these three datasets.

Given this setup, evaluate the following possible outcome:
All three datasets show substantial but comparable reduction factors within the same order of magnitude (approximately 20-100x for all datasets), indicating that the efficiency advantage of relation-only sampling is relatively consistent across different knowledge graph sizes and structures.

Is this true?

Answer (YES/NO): NO